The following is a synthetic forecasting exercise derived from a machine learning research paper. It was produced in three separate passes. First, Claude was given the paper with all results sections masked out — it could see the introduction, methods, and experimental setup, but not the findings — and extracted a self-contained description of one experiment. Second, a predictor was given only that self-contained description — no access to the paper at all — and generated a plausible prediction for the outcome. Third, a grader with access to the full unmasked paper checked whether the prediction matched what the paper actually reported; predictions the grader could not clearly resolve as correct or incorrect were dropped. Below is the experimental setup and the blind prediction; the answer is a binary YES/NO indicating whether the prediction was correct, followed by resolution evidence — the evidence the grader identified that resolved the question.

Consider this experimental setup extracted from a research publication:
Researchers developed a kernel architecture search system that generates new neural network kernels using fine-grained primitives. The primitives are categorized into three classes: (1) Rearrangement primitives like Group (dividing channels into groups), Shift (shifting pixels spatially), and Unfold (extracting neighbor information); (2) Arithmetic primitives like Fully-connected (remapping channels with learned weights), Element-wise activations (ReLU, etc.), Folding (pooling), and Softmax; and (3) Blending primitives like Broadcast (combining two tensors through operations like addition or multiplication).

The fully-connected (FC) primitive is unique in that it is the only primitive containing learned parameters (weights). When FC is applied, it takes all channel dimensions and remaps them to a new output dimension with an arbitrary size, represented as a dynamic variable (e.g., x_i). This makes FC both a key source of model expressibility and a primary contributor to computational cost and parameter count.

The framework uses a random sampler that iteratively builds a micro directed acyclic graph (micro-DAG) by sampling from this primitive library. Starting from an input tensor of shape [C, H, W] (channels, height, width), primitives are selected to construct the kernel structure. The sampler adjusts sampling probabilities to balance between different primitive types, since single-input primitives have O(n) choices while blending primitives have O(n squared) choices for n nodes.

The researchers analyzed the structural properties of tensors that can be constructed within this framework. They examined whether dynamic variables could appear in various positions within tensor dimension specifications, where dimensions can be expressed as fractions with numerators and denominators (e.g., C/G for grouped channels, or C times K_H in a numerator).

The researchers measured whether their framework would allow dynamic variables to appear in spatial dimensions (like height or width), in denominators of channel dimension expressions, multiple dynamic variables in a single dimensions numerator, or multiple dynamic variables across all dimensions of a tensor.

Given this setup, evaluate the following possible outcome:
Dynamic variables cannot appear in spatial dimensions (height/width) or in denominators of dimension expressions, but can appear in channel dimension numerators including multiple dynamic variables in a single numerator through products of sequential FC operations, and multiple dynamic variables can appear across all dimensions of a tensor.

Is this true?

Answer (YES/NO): NO